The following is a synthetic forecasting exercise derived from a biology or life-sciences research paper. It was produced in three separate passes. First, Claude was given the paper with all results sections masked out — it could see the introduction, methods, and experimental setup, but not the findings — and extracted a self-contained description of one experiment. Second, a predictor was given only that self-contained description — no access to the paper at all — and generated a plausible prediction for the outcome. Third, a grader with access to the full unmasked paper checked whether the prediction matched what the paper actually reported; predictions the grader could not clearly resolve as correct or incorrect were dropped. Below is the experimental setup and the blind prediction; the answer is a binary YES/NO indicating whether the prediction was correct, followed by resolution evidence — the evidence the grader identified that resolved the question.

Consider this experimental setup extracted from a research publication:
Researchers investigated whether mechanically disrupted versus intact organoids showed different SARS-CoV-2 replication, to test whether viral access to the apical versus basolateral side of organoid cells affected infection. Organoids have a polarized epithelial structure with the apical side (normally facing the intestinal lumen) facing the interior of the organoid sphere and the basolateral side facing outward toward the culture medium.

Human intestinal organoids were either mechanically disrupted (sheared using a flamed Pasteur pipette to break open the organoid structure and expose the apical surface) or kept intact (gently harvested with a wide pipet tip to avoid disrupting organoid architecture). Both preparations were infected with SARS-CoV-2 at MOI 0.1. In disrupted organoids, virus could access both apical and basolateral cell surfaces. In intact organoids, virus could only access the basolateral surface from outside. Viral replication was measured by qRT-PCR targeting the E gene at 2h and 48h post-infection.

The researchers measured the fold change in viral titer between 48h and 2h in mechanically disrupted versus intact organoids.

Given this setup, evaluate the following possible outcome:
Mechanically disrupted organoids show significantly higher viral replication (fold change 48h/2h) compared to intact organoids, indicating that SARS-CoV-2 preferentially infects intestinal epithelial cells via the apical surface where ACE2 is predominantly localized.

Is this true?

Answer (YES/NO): YES